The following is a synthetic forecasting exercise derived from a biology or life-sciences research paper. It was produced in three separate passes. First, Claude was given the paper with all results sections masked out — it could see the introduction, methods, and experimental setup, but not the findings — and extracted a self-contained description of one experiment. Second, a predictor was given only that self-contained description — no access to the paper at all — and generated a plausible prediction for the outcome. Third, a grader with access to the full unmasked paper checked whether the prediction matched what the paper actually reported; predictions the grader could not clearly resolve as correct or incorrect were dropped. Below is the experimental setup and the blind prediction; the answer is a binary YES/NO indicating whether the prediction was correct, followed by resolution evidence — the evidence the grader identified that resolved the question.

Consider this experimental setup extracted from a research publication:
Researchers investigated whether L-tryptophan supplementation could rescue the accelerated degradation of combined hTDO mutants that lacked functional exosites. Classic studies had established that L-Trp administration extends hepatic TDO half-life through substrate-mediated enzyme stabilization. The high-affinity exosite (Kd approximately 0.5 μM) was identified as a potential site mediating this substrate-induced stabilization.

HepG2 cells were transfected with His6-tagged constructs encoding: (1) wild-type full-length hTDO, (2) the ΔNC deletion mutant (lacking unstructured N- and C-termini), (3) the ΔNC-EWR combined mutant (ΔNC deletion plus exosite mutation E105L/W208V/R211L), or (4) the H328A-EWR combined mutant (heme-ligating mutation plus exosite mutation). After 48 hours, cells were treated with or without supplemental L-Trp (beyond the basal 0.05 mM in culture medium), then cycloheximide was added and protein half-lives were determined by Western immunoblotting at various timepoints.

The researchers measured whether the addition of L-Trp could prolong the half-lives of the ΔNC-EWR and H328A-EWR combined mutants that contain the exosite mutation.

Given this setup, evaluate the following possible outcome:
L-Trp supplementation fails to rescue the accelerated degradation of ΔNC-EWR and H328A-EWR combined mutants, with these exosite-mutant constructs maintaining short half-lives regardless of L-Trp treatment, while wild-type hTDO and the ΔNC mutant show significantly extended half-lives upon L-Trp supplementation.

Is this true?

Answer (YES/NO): YES